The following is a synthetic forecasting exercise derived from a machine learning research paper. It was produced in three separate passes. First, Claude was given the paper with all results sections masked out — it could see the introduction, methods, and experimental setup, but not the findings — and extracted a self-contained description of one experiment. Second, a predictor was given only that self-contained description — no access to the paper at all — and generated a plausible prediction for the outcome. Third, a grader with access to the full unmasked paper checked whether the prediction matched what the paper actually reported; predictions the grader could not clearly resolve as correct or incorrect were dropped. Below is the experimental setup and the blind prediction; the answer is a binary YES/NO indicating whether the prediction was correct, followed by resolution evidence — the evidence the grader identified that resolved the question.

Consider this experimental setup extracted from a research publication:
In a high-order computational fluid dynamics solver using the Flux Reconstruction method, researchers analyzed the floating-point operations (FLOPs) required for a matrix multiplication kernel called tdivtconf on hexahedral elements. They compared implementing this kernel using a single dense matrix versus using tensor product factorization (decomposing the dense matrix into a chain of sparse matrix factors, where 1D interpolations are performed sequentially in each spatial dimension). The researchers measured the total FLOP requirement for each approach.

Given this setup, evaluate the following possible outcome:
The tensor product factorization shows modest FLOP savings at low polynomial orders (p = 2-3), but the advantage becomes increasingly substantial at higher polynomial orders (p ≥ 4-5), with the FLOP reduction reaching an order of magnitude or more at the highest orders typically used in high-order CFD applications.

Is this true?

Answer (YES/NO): NO